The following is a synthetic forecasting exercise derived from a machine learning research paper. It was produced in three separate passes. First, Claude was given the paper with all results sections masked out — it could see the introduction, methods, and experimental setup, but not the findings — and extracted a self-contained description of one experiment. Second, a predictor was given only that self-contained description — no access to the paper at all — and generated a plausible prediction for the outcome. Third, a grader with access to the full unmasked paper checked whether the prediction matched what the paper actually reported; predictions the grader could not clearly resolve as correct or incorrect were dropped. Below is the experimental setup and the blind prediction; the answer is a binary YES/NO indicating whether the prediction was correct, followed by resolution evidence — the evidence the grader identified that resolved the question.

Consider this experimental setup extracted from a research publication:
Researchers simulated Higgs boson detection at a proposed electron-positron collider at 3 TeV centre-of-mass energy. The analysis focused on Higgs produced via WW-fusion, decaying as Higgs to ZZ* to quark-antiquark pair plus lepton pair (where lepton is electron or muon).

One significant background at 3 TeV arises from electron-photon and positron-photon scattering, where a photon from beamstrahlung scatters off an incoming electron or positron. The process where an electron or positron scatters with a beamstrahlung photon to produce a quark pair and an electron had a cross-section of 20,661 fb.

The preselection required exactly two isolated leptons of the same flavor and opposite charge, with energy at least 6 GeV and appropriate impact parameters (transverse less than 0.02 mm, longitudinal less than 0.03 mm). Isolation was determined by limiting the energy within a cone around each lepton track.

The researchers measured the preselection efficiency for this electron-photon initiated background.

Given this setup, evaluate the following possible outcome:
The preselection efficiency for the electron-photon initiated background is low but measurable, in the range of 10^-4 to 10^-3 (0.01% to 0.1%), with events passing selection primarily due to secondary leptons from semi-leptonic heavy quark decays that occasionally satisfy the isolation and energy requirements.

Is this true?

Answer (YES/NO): NO